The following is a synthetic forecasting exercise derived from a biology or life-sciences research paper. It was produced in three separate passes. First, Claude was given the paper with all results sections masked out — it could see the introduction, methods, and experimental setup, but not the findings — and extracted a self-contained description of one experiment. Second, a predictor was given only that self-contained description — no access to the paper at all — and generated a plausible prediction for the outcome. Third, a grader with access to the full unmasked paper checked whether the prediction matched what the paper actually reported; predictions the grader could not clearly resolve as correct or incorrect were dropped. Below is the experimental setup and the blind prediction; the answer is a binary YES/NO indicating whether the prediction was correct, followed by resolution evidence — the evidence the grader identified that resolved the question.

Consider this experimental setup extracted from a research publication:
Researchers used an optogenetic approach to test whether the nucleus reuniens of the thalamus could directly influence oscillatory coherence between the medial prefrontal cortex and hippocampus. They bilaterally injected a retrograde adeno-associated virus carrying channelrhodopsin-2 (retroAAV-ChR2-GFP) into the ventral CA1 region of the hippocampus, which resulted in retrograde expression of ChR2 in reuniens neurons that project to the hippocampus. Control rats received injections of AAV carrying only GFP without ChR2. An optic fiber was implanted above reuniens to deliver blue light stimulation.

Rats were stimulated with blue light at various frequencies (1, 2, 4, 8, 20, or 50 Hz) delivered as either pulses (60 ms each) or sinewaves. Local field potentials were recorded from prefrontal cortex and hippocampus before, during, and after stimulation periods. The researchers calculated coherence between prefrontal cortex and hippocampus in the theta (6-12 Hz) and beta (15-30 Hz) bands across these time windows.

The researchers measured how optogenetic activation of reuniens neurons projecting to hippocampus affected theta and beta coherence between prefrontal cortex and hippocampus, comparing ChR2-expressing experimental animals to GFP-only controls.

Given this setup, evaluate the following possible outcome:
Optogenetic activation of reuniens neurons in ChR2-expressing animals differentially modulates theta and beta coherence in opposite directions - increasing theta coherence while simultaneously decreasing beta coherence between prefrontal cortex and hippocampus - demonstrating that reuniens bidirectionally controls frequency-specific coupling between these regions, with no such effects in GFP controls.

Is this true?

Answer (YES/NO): NO